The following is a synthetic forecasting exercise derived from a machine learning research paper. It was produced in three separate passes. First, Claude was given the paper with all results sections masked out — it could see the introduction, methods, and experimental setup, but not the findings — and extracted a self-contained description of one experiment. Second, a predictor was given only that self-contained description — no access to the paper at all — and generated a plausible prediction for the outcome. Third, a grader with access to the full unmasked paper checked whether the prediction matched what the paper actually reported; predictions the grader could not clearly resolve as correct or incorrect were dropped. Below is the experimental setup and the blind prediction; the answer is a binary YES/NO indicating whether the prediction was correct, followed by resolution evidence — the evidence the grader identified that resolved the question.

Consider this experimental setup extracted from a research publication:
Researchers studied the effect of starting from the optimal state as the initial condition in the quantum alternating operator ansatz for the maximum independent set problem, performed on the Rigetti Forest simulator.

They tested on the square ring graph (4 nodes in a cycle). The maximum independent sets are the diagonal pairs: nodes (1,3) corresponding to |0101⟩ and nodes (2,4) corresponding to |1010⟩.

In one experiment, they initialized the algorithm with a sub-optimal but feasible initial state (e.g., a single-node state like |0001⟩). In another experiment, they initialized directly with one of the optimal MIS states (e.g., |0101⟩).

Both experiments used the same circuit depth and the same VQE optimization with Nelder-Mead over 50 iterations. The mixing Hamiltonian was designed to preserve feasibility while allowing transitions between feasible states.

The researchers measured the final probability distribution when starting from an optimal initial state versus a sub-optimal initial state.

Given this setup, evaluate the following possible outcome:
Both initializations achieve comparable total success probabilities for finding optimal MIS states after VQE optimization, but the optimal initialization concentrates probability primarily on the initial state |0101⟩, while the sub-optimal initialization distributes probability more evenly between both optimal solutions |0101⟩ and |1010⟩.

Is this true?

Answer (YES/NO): NO